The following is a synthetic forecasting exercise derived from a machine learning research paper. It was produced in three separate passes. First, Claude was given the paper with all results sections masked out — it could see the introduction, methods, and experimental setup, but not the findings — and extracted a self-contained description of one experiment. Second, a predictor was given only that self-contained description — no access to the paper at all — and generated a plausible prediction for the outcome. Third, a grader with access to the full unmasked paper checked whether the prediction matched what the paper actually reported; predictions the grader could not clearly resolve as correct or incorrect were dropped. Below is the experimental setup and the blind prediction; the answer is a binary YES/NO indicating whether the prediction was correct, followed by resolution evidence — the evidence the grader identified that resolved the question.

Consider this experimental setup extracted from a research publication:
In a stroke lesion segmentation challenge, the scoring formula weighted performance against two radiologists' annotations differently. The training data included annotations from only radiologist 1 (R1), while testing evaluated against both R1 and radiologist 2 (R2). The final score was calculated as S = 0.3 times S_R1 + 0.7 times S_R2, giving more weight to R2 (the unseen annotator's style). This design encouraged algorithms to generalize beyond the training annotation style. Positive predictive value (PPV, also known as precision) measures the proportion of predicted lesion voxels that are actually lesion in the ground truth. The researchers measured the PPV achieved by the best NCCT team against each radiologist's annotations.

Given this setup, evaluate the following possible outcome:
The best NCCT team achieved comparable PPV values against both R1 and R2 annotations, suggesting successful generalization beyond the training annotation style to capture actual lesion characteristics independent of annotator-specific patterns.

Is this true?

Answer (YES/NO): YES